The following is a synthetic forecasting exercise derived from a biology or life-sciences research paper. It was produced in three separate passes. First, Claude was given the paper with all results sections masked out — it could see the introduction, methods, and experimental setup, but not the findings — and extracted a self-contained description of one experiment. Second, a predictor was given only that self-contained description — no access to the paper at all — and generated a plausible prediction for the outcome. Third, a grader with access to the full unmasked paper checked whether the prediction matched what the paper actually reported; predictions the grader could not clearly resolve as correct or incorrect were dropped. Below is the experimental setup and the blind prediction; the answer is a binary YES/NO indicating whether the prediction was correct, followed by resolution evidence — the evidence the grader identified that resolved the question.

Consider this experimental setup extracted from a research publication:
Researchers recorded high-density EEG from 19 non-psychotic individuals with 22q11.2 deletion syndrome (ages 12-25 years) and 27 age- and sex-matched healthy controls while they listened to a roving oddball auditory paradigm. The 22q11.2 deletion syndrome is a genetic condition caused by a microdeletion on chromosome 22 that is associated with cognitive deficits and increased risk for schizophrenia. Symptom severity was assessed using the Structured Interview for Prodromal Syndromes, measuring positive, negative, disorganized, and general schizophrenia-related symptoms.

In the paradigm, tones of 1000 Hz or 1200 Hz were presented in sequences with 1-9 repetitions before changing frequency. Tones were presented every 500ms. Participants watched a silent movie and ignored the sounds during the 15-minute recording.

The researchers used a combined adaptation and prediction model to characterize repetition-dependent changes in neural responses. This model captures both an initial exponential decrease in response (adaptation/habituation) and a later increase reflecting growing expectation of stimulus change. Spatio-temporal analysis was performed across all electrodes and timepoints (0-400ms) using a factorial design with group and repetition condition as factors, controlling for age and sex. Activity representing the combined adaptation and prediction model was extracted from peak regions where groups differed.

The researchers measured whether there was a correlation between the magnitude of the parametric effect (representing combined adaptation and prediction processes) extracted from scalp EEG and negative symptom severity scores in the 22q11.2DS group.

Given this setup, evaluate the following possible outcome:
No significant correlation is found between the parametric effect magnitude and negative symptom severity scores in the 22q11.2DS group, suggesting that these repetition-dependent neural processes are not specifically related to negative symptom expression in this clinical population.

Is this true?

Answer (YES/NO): NO